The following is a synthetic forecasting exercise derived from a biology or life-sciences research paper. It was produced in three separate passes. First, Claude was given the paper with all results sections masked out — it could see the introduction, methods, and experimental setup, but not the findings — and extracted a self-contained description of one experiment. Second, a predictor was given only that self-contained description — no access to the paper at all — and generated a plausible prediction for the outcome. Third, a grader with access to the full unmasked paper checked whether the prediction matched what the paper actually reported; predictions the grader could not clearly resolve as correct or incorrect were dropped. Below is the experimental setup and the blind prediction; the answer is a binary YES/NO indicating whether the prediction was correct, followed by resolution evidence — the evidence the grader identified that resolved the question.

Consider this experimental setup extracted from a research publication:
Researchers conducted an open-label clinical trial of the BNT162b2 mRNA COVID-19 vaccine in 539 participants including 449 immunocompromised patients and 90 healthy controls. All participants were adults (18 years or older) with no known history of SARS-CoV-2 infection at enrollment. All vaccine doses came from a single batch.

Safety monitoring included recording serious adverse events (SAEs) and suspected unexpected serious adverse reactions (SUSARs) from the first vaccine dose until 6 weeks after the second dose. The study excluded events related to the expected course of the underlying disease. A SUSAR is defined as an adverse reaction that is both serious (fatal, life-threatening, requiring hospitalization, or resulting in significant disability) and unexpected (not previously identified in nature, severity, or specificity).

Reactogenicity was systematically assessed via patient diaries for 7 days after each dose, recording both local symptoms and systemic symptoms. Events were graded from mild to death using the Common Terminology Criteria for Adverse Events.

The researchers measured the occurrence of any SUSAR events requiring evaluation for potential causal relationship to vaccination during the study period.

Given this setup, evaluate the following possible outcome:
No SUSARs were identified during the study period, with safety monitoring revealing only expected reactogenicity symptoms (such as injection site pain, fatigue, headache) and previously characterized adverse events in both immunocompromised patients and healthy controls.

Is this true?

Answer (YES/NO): NO